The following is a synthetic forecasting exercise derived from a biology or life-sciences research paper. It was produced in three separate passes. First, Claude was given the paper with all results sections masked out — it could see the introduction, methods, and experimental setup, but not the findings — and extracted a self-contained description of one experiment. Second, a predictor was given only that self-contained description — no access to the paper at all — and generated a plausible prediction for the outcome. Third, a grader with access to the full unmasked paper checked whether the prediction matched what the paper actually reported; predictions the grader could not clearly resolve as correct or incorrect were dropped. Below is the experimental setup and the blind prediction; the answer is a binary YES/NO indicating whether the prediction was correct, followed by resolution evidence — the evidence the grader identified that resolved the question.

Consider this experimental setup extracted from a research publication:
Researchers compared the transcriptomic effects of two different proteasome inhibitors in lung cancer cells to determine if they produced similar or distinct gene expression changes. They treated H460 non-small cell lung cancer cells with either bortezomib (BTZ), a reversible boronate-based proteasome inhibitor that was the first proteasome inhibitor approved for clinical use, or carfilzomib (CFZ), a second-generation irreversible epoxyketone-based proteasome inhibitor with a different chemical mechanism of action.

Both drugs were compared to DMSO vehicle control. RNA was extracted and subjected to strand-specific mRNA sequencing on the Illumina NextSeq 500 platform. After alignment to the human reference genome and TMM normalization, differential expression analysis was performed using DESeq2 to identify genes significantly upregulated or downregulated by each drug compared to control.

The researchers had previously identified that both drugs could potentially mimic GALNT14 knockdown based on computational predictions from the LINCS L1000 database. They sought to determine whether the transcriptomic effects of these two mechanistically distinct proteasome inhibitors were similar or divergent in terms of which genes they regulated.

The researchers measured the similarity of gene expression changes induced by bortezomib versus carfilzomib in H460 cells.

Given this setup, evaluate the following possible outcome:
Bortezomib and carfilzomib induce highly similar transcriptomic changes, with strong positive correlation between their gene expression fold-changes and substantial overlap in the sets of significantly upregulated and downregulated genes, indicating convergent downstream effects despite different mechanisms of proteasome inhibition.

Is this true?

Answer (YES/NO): NO